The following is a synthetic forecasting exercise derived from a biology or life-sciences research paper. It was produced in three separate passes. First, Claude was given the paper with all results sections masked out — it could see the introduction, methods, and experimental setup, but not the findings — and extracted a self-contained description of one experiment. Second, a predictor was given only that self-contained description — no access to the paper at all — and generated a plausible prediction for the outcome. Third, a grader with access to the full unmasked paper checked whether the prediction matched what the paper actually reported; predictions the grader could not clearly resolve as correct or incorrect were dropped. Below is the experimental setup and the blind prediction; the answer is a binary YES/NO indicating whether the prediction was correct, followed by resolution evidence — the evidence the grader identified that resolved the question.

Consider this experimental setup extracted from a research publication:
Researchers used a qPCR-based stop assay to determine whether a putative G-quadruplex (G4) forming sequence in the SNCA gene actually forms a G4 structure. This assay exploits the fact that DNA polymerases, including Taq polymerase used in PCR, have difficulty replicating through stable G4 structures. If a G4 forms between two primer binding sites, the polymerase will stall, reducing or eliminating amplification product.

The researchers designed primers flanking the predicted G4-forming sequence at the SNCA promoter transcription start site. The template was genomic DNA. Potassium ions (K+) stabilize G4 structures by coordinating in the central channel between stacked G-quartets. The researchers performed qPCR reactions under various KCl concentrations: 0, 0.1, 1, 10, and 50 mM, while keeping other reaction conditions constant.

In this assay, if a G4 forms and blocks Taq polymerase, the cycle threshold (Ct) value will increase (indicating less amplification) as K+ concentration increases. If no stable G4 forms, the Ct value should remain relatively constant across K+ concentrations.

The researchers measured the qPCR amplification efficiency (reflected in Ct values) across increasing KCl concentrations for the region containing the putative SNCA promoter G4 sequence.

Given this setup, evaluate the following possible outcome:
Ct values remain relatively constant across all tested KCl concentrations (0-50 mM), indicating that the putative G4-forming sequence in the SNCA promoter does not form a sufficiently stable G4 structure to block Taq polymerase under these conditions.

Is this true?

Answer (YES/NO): NO